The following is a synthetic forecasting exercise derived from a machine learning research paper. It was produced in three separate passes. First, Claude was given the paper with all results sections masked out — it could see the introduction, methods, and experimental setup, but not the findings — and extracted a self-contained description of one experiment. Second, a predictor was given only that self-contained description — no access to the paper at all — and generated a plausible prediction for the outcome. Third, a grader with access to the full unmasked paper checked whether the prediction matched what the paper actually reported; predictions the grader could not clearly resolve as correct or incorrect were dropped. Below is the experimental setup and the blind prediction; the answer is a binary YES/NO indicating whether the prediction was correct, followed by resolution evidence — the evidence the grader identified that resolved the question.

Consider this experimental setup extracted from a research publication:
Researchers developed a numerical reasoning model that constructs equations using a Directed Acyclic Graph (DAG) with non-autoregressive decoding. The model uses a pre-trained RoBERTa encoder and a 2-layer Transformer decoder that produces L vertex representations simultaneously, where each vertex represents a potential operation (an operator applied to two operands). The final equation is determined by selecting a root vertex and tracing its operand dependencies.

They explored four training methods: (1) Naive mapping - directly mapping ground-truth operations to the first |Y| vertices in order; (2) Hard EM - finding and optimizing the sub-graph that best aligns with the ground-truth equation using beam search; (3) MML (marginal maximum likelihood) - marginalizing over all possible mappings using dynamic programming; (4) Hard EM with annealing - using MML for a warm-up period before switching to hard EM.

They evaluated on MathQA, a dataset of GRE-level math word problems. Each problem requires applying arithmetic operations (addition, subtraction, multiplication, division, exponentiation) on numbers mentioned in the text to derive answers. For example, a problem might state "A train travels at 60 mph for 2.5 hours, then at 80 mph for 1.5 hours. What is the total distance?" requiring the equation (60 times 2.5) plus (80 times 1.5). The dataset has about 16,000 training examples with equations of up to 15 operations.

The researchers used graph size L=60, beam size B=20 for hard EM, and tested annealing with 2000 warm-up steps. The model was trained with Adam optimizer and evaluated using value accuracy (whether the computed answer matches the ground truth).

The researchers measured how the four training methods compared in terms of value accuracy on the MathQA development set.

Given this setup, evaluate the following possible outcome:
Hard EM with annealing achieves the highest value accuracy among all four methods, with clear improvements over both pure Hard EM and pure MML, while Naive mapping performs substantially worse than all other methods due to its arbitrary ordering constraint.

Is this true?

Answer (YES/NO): NO